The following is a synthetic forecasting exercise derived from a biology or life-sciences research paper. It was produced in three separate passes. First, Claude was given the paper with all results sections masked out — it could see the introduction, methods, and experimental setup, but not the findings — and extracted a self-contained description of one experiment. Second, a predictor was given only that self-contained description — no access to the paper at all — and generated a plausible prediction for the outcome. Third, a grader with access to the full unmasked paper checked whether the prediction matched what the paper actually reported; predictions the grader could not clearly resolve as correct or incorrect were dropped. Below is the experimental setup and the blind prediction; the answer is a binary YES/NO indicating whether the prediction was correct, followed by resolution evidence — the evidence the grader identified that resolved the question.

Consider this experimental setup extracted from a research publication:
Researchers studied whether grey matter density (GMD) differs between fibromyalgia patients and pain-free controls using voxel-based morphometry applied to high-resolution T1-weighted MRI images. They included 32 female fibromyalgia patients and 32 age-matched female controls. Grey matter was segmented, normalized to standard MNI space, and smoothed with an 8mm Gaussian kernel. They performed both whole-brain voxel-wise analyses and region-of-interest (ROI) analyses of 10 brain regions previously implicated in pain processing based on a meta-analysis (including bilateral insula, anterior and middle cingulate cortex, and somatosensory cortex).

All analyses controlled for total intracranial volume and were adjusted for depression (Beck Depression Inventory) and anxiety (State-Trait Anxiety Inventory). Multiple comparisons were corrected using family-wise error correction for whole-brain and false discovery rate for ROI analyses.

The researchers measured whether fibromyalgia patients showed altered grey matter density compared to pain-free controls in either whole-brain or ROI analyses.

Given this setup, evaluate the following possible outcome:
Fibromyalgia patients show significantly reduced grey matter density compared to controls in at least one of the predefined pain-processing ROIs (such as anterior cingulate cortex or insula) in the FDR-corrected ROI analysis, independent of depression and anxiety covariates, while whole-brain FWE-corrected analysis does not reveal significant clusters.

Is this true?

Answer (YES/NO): NO